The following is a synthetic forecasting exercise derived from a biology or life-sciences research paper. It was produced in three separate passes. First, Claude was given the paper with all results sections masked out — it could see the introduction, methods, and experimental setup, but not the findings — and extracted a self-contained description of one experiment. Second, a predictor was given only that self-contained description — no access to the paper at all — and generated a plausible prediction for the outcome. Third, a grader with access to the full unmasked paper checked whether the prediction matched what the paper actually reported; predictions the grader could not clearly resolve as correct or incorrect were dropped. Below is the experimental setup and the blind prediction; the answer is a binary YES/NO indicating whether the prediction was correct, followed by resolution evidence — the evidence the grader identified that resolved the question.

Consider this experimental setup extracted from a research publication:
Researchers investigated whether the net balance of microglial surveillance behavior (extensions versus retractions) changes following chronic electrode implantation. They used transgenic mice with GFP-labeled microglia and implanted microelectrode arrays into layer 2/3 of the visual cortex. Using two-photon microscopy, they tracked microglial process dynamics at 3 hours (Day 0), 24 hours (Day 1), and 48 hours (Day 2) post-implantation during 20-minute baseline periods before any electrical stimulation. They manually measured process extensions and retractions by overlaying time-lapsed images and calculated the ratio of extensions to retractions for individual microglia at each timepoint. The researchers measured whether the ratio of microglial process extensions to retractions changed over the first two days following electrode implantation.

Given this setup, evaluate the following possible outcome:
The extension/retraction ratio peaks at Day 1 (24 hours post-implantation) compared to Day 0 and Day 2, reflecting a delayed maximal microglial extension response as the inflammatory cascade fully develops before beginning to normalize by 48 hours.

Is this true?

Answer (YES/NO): NO